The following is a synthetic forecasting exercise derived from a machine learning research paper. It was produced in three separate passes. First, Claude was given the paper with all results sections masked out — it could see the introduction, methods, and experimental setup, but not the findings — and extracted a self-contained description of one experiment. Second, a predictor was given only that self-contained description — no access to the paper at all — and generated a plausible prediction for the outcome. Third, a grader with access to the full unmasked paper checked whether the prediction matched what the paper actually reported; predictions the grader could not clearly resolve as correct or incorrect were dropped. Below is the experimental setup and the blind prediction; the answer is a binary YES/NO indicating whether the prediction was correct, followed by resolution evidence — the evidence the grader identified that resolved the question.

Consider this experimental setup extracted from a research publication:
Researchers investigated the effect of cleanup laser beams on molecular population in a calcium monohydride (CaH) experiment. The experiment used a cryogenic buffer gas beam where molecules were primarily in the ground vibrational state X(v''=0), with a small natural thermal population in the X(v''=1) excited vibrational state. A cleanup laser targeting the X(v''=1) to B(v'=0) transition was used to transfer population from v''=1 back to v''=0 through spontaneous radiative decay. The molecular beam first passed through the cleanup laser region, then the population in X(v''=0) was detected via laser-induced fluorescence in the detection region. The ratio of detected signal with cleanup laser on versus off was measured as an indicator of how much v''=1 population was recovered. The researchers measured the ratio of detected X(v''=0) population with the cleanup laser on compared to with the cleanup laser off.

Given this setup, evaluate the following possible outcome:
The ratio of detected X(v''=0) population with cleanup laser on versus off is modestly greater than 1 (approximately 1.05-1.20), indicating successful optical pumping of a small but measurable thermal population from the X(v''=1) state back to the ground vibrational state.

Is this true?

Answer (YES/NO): YES